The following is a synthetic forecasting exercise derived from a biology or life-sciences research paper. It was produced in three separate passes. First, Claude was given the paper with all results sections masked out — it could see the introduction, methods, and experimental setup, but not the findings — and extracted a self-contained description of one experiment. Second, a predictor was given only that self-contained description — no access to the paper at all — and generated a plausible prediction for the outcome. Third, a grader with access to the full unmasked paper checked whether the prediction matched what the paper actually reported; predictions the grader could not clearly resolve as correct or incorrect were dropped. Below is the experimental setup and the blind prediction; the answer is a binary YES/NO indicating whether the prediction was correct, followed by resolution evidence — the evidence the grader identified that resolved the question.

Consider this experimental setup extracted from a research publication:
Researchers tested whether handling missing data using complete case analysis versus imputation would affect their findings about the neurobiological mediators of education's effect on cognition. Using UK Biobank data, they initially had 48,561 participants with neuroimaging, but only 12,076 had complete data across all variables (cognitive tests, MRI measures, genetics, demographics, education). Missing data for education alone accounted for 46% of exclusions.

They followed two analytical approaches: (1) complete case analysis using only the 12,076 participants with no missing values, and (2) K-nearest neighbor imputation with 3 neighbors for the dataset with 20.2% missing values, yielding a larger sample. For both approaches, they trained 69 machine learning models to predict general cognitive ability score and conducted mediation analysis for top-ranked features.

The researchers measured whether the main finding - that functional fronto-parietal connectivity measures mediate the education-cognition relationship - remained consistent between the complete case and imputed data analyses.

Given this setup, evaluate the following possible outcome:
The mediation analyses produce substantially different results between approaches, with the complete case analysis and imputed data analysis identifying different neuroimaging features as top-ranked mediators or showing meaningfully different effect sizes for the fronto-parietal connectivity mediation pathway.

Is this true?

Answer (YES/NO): NO